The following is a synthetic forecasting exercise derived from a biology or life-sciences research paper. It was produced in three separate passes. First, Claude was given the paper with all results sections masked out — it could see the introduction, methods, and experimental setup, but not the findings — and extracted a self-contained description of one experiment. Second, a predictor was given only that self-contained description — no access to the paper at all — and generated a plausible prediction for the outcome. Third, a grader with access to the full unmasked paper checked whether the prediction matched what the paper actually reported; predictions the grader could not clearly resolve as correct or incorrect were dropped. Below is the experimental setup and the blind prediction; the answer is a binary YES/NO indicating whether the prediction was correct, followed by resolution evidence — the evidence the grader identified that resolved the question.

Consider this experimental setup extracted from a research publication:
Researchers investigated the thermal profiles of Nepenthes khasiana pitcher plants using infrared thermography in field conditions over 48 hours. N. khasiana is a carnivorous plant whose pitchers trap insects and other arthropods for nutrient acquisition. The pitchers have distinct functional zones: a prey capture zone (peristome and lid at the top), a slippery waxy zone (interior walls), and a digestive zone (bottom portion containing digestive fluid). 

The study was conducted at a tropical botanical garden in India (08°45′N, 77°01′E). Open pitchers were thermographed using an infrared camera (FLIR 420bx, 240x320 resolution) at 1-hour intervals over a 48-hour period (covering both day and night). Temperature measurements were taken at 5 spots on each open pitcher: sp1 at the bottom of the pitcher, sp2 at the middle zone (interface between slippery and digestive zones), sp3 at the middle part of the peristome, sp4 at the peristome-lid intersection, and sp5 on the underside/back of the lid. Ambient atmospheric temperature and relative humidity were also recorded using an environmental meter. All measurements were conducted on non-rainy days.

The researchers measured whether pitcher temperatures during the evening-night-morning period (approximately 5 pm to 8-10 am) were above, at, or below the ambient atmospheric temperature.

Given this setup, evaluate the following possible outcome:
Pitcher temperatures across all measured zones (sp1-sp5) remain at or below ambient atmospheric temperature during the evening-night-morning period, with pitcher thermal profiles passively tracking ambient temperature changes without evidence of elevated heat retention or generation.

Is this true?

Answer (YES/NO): YES